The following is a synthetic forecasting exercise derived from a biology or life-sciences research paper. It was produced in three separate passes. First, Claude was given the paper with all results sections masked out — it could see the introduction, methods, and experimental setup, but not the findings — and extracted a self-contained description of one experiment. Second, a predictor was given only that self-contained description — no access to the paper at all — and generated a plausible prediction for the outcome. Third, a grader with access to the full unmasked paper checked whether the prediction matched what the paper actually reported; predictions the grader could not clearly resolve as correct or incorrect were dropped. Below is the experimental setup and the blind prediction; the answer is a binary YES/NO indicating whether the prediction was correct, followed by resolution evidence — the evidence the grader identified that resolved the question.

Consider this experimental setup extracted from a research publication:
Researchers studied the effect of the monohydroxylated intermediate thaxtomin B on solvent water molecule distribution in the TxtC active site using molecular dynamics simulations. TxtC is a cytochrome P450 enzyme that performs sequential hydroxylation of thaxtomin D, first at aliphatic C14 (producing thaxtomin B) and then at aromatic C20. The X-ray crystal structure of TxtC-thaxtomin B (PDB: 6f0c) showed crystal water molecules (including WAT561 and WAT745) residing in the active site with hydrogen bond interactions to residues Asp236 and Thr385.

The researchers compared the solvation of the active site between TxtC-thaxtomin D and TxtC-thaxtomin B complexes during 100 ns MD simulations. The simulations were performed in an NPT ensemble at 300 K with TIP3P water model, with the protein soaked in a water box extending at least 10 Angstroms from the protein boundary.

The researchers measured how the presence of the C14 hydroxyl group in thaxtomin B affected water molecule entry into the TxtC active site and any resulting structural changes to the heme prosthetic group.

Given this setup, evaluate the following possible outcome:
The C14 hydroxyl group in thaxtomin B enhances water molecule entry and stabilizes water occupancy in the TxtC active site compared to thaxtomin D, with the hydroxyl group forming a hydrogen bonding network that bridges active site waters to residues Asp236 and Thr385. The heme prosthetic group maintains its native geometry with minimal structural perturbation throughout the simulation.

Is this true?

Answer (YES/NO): NO